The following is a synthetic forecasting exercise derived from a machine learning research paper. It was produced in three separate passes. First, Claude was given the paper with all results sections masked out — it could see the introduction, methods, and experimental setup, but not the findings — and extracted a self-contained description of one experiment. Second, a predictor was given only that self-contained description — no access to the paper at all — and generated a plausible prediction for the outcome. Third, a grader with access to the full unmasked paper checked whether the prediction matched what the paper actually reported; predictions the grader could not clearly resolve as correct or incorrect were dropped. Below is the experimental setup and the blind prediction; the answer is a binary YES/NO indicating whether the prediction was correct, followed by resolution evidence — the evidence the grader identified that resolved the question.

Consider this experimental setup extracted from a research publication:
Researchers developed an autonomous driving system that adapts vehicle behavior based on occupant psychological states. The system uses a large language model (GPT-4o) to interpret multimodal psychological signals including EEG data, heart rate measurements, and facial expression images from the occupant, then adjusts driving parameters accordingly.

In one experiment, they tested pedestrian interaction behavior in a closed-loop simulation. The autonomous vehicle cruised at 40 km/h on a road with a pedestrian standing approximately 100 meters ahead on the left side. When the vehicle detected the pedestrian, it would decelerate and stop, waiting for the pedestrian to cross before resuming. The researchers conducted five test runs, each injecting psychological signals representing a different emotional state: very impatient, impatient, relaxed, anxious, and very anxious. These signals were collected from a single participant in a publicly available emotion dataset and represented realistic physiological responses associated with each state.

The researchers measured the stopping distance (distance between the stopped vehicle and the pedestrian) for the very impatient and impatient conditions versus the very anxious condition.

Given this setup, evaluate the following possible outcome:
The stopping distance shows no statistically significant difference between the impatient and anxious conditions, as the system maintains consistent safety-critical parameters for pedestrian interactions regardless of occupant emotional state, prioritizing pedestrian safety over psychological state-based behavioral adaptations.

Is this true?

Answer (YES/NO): NO